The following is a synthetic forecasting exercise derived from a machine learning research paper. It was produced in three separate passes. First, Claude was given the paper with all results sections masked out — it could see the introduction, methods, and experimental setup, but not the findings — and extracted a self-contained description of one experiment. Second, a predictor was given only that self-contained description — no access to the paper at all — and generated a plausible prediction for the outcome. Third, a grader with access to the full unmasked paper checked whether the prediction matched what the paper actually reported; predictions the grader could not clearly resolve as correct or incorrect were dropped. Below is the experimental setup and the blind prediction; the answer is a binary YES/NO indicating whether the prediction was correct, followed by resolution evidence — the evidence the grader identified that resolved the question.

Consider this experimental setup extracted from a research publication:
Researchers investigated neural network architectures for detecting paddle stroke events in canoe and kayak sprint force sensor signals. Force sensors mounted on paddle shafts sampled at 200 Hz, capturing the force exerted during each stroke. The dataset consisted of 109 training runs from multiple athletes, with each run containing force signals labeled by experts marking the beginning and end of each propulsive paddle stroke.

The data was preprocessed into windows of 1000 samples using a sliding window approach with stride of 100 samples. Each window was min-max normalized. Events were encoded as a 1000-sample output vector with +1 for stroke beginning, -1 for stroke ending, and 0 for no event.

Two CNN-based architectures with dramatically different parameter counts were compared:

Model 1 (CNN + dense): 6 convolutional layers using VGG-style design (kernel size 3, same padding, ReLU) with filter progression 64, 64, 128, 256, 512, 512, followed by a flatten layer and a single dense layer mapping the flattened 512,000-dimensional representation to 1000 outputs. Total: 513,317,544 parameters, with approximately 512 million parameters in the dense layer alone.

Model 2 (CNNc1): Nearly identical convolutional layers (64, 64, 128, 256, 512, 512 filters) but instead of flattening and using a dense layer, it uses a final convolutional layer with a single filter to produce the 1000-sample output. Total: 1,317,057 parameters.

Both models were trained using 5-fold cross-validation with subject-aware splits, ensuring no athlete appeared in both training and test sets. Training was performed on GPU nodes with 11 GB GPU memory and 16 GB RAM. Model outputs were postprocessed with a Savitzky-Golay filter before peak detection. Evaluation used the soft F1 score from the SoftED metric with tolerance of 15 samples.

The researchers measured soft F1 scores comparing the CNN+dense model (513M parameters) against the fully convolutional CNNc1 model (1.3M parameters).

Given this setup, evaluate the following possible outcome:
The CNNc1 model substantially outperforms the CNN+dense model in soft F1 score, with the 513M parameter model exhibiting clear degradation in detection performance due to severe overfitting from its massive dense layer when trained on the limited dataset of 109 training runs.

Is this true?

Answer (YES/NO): NO